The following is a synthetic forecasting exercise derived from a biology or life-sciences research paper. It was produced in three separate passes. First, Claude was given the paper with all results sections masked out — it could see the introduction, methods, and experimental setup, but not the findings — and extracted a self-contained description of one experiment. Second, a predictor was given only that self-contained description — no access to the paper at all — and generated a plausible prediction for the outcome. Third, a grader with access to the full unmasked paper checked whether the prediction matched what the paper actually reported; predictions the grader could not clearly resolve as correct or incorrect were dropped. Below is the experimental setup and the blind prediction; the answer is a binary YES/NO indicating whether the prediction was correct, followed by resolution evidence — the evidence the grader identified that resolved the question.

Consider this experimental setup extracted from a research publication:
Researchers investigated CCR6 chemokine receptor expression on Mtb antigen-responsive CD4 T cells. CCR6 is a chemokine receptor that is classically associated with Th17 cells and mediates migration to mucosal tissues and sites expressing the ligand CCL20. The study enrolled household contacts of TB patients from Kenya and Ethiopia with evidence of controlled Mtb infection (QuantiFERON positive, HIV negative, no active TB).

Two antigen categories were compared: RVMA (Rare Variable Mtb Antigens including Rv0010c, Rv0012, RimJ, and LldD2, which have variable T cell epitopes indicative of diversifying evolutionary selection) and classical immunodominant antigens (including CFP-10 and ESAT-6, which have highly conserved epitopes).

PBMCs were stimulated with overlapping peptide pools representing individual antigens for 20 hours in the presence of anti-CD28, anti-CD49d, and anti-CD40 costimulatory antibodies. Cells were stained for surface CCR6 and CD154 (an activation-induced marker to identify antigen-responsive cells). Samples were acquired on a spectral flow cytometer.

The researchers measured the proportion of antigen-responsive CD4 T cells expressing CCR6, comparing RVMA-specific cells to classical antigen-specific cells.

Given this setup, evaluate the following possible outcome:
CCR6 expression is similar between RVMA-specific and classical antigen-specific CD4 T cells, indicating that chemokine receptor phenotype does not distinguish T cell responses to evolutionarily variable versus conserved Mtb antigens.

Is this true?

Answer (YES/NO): NO